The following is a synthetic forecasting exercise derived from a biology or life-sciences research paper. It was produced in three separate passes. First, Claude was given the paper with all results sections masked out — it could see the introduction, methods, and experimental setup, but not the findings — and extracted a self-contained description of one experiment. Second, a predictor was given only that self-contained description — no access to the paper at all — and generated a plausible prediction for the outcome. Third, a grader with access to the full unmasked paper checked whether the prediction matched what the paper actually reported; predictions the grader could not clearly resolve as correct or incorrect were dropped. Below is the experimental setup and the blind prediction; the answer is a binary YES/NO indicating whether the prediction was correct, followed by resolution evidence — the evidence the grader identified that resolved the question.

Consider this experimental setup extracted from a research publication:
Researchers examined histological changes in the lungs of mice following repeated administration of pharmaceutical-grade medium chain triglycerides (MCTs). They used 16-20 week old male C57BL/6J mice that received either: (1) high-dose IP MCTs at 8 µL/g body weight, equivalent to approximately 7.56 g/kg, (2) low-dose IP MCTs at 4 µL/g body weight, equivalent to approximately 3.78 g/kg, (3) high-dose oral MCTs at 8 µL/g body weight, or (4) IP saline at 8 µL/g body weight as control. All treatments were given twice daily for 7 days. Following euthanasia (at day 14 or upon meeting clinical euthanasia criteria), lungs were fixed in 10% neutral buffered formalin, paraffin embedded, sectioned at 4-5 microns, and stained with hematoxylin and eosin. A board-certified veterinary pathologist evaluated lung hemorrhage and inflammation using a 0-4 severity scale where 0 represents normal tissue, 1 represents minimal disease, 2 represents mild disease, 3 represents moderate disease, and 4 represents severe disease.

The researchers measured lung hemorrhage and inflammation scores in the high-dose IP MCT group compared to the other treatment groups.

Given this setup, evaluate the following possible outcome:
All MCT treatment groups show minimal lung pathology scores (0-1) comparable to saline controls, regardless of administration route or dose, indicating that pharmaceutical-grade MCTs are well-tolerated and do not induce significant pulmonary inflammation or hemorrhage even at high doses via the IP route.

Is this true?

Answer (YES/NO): NO